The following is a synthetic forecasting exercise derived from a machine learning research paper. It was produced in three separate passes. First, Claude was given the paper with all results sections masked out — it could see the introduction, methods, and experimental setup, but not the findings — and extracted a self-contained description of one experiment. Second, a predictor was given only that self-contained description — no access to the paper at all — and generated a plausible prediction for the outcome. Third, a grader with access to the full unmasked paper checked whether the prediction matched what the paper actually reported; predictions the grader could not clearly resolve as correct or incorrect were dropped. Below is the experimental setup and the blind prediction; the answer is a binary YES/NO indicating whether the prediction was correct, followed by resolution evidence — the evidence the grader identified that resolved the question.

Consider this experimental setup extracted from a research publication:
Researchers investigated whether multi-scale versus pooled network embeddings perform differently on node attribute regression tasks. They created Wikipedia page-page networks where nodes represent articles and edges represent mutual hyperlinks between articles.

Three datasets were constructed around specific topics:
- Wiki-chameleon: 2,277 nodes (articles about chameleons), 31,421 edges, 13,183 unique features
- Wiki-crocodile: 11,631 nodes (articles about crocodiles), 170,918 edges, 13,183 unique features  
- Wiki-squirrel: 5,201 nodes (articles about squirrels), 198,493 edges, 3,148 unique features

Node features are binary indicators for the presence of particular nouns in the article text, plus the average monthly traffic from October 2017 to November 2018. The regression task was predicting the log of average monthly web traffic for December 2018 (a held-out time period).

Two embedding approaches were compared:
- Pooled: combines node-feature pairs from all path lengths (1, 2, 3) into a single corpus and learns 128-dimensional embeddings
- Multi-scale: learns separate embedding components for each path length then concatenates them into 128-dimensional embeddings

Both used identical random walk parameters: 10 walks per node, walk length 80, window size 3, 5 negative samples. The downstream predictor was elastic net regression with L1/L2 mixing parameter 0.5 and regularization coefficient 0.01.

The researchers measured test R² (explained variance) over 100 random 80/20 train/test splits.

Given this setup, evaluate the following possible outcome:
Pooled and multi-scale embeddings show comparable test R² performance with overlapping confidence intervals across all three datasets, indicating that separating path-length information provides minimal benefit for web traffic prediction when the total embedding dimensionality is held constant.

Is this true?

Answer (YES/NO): NO